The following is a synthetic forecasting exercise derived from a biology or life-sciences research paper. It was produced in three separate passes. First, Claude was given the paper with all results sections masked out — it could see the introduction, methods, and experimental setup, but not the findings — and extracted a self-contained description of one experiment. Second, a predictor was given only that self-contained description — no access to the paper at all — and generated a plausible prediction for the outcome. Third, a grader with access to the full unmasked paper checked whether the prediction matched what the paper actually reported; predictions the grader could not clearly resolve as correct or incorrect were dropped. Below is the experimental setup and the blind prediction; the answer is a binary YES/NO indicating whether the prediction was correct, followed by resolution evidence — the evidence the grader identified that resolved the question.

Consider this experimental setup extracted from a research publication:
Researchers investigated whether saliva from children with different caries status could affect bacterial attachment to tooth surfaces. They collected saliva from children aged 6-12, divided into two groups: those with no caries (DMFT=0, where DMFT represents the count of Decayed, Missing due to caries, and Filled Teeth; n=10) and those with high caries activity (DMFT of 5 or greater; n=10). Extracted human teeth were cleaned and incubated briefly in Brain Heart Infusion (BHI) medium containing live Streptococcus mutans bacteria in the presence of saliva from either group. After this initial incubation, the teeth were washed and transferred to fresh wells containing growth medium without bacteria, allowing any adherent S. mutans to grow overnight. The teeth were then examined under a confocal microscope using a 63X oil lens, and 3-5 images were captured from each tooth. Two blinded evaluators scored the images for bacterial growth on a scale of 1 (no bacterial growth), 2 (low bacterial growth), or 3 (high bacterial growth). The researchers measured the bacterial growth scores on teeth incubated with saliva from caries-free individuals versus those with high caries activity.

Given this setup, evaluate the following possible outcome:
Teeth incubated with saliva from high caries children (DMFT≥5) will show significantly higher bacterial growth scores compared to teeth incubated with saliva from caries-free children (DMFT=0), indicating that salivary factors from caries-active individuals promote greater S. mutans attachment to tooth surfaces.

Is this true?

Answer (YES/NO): YES